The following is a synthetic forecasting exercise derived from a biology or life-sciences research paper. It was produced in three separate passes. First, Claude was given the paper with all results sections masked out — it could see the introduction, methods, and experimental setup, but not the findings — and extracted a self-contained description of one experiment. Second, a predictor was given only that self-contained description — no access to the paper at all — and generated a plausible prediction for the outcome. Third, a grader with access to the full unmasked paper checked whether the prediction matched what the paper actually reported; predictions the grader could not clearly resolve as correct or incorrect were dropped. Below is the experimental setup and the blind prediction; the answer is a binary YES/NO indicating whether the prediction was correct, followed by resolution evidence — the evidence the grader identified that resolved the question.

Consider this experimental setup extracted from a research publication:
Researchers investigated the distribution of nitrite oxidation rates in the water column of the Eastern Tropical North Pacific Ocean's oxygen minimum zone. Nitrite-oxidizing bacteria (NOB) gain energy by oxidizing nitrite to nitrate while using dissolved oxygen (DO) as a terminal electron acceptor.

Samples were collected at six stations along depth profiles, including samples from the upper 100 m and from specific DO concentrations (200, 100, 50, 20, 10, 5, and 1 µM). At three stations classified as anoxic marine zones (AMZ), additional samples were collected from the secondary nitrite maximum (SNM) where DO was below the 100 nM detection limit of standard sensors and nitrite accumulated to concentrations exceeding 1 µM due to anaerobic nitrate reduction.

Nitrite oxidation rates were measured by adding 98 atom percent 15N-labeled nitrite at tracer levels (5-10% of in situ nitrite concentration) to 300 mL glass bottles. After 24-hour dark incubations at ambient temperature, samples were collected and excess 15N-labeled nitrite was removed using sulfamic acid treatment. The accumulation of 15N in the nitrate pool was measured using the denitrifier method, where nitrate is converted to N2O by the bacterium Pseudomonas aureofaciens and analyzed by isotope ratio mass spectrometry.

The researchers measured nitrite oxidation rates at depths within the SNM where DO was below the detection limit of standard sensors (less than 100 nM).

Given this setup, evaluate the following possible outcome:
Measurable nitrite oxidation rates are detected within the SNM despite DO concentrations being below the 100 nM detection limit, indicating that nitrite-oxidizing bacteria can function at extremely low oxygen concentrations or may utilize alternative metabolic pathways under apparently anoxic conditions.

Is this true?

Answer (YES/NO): YES